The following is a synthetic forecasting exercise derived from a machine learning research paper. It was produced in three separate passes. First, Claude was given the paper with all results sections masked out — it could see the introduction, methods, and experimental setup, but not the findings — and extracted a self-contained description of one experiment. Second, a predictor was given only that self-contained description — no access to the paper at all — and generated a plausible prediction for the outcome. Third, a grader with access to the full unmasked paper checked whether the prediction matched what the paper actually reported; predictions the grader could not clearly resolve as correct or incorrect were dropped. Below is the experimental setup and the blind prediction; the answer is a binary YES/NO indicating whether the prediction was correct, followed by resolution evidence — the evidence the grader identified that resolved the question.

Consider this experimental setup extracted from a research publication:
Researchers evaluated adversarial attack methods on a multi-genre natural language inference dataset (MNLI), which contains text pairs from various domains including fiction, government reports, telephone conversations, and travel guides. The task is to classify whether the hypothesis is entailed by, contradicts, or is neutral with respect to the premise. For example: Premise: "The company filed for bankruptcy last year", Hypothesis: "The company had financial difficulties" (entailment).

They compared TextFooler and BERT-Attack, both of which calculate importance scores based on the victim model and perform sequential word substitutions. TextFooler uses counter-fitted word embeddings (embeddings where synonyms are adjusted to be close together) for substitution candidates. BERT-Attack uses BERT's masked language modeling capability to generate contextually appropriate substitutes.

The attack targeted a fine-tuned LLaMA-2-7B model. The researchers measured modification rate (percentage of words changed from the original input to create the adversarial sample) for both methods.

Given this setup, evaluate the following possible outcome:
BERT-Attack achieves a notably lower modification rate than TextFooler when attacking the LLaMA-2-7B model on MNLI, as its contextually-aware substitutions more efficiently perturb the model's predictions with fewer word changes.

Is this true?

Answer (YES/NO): YES